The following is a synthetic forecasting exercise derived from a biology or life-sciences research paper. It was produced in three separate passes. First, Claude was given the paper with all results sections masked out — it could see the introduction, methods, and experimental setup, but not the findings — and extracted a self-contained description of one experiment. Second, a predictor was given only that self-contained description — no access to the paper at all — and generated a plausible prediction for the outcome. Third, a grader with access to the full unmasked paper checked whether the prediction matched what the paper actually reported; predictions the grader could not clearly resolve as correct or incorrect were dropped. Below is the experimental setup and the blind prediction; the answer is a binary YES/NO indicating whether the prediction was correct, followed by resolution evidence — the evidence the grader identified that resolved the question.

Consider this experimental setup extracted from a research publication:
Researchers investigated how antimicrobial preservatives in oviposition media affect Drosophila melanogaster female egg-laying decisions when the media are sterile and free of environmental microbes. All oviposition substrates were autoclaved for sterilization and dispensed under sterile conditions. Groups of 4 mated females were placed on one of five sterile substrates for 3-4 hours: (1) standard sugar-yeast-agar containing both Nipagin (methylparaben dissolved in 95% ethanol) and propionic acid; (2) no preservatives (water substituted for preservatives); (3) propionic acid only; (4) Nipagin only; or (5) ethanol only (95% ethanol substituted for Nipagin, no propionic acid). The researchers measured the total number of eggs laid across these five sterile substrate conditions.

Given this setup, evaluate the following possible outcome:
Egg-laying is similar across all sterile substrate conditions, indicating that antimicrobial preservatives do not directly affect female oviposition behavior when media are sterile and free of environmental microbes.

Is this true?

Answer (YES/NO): NO